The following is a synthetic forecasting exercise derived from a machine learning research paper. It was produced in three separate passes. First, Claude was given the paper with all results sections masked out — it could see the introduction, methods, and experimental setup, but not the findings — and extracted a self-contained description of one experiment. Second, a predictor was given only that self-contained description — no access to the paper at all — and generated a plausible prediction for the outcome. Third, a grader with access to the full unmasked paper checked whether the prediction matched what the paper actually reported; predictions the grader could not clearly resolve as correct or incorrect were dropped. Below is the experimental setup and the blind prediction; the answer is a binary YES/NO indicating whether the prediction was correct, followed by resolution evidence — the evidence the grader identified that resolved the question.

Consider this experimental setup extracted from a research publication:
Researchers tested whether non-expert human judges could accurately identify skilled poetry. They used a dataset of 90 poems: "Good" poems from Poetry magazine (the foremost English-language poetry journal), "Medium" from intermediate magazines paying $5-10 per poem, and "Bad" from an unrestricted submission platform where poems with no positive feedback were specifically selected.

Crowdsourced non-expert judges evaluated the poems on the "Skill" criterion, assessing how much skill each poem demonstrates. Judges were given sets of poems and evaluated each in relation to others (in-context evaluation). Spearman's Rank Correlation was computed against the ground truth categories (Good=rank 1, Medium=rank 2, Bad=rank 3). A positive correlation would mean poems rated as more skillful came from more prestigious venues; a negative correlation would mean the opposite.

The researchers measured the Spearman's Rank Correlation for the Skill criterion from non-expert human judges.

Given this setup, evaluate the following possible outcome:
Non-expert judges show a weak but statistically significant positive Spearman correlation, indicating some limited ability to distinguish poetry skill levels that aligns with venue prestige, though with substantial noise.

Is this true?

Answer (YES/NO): NO